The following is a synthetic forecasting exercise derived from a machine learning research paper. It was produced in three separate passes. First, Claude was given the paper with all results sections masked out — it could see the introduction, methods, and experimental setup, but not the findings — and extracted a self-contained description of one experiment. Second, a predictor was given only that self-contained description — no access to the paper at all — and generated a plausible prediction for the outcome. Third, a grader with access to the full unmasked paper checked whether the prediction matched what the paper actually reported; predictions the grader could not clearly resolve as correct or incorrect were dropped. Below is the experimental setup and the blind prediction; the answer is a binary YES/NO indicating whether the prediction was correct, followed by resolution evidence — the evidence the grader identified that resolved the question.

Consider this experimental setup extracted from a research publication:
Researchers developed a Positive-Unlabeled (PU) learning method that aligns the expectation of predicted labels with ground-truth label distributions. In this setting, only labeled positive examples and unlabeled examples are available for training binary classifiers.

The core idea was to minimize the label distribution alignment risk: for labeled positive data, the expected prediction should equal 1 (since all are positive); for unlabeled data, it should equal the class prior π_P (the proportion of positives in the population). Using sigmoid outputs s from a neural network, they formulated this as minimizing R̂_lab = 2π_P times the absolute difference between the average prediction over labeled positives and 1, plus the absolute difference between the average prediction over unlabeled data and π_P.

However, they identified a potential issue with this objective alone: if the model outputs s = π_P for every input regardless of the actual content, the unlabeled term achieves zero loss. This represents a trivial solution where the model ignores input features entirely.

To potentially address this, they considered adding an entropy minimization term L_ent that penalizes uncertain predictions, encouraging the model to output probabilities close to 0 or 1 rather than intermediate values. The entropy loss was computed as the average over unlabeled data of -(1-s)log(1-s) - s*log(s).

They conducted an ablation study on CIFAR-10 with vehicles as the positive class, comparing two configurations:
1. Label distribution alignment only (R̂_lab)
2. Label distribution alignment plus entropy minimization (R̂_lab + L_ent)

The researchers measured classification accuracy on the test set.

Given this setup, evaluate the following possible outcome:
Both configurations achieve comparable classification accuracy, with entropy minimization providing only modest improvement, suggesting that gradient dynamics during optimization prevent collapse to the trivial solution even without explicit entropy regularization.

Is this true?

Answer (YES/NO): YES